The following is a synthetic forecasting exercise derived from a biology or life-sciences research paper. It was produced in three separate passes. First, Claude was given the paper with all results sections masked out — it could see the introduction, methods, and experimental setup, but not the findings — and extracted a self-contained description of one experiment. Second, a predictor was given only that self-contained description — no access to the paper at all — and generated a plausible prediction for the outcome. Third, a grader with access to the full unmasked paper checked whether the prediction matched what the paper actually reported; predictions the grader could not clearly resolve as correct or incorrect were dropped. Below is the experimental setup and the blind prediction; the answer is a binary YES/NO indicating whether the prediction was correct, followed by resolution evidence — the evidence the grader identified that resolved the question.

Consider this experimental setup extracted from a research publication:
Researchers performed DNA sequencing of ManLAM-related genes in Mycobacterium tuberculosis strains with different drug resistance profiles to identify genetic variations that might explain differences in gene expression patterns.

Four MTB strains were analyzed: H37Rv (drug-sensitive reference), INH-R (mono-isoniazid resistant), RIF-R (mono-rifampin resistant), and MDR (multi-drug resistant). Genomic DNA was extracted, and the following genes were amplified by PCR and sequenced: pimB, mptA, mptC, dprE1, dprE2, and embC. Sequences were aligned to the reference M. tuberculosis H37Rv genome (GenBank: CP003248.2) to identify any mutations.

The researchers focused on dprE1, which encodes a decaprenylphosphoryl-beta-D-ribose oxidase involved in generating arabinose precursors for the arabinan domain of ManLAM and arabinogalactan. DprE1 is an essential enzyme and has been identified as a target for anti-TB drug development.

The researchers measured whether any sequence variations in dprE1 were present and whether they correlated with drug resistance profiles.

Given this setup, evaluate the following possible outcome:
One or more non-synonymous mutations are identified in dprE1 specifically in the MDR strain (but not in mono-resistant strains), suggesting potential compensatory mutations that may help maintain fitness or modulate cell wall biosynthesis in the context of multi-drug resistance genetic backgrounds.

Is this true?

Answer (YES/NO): NO